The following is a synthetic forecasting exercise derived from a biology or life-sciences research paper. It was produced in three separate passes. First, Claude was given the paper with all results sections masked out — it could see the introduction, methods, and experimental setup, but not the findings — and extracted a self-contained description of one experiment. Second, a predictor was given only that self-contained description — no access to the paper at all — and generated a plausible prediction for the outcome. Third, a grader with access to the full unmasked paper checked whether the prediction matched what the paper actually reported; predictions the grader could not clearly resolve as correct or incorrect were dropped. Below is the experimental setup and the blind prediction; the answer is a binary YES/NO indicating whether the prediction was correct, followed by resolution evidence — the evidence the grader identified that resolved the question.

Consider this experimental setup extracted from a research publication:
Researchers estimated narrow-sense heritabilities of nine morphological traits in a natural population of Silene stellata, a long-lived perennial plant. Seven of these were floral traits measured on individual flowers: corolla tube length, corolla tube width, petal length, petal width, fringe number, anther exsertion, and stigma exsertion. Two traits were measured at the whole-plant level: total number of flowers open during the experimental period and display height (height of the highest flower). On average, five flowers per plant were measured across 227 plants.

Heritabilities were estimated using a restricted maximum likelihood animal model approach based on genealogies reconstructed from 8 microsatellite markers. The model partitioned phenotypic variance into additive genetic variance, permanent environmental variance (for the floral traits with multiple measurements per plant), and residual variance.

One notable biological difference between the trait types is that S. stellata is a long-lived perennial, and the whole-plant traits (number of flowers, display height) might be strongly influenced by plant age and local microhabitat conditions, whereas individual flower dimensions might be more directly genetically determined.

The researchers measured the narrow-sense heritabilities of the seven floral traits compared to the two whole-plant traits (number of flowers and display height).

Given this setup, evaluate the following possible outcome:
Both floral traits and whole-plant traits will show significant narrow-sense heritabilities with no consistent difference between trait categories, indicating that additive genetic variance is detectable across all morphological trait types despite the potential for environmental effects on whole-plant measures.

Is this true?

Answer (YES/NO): NO